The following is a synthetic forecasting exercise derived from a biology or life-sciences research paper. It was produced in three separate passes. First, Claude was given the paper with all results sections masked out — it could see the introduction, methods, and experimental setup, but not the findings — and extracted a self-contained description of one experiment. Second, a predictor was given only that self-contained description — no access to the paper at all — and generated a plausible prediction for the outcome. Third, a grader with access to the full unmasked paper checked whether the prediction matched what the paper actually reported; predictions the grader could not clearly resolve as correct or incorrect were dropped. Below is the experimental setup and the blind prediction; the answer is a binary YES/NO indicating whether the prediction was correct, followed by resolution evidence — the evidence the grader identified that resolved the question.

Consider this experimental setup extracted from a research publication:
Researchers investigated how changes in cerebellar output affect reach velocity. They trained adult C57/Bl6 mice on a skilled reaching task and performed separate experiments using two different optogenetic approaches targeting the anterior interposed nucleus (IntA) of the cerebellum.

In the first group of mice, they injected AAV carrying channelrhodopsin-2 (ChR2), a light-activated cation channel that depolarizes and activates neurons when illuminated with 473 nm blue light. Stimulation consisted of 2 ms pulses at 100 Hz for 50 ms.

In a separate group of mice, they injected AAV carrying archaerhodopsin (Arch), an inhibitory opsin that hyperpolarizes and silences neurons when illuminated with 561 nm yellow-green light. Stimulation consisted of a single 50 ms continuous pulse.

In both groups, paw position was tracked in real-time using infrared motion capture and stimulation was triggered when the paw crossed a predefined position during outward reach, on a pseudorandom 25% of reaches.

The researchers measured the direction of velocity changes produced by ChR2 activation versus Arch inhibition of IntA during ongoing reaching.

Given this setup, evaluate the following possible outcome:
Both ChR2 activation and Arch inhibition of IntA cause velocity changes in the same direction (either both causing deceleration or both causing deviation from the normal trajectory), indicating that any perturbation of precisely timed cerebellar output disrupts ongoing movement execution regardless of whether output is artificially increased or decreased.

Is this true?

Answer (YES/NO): NO